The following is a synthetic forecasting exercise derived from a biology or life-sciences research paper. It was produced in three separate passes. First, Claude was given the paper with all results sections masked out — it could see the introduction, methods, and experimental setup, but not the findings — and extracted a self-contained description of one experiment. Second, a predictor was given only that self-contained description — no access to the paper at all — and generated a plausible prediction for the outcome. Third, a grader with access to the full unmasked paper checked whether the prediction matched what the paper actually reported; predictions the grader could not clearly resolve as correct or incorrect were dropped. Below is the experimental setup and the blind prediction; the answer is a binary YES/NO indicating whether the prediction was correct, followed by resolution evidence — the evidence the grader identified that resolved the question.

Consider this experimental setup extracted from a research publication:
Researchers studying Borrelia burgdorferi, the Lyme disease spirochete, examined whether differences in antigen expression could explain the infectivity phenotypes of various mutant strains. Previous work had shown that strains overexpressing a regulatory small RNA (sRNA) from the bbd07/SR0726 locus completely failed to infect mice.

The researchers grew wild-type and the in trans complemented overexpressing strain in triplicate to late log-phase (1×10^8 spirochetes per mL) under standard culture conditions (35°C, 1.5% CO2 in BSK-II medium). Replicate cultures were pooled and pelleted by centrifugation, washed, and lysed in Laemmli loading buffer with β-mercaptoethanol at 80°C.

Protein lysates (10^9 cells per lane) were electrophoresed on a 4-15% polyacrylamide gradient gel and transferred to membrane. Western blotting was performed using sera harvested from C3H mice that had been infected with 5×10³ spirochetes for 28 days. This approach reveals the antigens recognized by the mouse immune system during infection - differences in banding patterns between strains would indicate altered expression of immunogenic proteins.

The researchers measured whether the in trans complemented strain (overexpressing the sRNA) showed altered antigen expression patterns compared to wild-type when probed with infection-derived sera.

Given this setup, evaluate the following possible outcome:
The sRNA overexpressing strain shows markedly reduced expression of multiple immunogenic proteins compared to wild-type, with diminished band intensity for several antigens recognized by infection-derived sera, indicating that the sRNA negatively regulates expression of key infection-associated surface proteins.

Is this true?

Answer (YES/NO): NO